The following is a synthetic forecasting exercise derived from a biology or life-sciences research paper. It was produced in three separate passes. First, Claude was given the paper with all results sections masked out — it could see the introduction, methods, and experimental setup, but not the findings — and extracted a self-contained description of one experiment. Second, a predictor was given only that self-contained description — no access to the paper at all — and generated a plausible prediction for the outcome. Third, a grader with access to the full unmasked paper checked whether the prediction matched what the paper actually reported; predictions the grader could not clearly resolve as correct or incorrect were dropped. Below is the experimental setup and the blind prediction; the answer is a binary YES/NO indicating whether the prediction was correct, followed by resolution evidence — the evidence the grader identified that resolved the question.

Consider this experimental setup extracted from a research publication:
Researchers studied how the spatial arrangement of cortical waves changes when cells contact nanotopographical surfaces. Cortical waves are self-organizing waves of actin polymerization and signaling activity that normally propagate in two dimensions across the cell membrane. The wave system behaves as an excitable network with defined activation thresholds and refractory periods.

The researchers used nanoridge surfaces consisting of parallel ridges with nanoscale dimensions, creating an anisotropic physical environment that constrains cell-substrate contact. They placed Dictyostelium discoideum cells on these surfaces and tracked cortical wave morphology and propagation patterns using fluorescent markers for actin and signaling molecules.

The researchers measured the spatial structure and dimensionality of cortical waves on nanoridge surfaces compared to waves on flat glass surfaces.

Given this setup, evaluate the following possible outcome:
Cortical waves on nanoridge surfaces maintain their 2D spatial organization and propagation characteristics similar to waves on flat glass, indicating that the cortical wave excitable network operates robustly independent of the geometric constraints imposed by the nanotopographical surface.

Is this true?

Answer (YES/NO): NO